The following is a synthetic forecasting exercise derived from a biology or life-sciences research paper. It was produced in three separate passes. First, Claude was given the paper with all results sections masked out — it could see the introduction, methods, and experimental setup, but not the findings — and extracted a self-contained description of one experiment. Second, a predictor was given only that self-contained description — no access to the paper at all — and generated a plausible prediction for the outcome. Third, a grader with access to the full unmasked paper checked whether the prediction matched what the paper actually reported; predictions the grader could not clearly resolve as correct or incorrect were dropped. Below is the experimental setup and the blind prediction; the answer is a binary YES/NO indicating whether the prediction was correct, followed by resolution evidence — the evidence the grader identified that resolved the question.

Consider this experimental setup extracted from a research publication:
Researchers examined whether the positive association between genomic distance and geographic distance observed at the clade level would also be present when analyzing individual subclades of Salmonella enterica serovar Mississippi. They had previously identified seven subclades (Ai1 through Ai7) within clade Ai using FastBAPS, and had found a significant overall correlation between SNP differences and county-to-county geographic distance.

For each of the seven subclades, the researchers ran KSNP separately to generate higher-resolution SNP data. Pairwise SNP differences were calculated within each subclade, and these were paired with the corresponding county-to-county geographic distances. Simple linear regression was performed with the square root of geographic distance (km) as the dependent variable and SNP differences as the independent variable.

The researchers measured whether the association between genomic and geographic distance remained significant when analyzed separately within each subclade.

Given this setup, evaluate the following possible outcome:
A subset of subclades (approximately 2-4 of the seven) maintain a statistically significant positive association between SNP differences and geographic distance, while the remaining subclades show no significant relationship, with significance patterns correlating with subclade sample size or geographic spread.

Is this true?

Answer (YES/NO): NO